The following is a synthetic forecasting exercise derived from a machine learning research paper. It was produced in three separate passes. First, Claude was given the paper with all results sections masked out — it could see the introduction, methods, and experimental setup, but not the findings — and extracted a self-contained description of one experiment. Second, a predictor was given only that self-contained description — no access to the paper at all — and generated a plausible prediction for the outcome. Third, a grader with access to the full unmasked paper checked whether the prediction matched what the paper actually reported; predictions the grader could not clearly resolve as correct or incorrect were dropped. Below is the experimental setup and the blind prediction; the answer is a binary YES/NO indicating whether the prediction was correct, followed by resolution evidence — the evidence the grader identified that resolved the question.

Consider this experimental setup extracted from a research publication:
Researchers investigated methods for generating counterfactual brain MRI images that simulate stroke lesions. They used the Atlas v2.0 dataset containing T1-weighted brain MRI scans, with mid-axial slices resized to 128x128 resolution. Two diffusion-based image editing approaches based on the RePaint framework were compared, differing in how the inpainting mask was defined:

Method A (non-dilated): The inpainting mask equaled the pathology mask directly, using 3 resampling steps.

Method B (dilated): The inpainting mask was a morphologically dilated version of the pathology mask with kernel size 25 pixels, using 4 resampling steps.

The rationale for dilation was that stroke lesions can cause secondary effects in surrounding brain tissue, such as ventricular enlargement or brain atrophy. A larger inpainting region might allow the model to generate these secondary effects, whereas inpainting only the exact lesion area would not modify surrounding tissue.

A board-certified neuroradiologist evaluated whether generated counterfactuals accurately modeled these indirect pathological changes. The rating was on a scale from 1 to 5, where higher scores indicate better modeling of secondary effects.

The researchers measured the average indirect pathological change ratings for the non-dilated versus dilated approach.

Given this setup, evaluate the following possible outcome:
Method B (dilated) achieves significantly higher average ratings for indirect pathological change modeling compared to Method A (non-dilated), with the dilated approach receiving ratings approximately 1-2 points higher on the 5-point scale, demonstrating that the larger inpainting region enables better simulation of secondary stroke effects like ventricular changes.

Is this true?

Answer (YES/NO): YES